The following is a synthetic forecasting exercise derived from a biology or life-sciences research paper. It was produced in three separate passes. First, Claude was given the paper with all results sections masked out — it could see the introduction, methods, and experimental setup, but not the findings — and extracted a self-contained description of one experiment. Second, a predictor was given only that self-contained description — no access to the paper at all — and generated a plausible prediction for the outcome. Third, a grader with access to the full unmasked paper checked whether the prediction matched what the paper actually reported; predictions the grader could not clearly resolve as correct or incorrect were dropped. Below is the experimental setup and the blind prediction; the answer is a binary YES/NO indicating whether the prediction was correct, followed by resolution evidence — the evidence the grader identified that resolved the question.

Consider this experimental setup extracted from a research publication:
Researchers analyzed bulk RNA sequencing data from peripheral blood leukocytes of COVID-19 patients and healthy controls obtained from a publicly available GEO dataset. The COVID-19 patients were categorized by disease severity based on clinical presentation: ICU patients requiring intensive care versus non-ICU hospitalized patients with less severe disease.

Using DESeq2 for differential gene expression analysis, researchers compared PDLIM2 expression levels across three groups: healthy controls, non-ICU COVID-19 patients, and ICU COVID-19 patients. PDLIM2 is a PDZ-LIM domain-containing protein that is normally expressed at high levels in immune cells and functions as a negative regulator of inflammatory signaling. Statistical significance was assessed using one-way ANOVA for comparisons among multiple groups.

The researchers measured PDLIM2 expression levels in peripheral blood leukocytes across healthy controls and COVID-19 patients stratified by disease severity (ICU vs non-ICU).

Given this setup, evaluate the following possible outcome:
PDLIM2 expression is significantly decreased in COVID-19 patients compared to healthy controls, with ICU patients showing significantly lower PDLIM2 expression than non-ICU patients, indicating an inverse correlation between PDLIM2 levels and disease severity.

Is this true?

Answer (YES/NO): YES